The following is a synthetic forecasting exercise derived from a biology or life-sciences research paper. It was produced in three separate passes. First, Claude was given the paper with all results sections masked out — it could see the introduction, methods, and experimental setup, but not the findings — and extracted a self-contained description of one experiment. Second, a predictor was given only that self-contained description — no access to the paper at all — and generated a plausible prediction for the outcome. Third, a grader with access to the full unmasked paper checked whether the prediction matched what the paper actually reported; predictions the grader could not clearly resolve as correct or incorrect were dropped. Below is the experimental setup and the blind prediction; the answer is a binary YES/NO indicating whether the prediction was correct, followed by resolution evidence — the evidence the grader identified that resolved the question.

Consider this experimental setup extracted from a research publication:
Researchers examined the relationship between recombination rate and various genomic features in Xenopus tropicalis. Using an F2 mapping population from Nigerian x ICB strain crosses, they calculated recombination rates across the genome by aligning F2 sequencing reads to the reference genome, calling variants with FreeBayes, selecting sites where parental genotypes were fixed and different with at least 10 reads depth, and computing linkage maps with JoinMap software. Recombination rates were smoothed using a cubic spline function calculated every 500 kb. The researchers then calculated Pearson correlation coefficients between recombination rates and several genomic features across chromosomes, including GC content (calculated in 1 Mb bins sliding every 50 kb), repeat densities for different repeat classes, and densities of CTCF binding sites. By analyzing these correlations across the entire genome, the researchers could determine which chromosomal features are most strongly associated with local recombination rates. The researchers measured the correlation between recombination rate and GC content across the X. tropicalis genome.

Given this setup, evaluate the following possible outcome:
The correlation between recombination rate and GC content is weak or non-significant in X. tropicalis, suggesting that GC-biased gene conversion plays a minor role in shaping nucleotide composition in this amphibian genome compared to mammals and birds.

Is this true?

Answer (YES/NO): NO